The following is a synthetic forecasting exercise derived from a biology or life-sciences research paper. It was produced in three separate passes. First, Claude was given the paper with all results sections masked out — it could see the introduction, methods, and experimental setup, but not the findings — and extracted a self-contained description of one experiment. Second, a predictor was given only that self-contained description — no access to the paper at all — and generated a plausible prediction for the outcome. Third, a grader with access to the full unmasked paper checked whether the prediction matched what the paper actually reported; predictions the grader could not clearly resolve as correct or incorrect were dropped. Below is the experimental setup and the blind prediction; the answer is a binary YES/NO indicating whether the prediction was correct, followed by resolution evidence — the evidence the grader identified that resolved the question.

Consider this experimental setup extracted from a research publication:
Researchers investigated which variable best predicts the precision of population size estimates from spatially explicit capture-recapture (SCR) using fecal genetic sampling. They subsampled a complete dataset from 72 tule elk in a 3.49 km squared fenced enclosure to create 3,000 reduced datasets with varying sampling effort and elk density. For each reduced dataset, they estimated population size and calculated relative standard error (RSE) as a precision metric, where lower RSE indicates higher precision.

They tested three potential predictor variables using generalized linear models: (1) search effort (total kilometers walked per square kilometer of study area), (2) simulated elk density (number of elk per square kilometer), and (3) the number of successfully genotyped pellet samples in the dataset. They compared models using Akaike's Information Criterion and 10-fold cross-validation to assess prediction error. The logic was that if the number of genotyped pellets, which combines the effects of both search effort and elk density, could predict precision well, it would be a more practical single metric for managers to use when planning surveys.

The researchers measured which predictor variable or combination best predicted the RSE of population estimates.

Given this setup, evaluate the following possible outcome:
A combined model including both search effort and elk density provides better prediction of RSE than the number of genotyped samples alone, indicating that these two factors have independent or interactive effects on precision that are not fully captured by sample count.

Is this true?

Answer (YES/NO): NO